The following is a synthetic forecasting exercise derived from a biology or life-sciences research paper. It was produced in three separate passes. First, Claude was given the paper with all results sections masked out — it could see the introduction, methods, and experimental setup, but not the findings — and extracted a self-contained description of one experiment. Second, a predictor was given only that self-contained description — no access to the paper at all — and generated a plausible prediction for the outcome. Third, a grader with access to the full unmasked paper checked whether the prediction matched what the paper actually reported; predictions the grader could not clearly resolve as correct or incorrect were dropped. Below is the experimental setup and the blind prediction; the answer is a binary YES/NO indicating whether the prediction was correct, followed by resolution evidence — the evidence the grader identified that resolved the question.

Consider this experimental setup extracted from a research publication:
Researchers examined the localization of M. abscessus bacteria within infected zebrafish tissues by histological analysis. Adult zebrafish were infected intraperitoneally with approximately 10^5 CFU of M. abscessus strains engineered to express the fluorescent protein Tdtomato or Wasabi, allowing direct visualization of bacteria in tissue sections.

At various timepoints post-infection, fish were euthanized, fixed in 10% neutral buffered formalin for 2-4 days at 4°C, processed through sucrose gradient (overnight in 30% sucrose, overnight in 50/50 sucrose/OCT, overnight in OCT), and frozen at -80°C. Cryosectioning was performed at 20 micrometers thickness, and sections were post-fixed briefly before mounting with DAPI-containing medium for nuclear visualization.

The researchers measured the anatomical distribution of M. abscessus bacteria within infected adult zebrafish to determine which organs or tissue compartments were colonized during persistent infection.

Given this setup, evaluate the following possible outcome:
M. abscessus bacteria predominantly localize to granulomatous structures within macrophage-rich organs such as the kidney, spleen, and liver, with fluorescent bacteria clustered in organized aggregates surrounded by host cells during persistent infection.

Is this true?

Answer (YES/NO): NO